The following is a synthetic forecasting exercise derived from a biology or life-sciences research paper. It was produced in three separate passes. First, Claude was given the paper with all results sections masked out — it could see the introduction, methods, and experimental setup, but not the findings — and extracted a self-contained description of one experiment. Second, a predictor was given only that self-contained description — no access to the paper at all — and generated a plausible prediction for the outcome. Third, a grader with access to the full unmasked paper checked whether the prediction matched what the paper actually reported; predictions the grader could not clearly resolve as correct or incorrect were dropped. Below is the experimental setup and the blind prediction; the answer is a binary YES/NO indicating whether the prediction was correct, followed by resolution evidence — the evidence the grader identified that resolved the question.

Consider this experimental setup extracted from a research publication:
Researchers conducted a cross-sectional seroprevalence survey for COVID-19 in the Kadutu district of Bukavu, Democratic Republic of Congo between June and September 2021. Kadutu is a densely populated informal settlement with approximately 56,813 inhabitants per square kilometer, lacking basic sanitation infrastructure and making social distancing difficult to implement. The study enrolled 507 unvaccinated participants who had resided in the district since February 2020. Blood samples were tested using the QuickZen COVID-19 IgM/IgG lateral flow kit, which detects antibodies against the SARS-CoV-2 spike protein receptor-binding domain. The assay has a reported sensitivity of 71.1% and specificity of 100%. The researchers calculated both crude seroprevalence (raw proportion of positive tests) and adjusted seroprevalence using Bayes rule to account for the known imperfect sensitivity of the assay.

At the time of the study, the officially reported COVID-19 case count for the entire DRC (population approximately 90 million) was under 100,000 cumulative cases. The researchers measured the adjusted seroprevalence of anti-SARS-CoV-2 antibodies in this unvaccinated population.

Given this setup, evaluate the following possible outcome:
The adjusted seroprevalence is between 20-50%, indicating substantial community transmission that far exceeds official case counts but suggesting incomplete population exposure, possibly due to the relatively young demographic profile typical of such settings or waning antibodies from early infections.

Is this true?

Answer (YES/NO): NO